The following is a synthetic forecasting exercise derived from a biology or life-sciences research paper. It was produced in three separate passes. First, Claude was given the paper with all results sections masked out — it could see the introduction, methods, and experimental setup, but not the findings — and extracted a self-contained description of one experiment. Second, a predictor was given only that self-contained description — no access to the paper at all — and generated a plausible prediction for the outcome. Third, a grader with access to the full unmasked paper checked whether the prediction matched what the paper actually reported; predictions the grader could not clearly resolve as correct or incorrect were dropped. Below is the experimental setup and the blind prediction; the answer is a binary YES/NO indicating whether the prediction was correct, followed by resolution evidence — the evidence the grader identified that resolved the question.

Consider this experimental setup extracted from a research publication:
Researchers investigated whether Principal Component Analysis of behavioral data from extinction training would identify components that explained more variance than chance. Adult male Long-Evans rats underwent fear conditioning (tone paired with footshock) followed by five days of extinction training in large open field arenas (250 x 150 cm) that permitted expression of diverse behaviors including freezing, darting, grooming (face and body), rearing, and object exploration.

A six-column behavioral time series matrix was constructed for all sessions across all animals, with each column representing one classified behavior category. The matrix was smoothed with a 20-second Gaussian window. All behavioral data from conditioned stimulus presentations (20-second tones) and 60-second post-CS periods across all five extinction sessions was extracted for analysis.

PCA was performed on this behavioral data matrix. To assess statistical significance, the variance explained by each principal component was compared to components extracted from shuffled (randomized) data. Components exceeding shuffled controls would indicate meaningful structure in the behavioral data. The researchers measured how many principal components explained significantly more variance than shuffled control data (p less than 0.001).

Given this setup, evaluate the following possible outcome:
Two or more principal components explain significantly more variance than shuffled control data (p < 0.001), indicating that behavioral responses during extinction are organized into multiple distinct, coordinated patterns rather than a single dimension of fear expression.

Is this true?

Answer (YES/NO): YES